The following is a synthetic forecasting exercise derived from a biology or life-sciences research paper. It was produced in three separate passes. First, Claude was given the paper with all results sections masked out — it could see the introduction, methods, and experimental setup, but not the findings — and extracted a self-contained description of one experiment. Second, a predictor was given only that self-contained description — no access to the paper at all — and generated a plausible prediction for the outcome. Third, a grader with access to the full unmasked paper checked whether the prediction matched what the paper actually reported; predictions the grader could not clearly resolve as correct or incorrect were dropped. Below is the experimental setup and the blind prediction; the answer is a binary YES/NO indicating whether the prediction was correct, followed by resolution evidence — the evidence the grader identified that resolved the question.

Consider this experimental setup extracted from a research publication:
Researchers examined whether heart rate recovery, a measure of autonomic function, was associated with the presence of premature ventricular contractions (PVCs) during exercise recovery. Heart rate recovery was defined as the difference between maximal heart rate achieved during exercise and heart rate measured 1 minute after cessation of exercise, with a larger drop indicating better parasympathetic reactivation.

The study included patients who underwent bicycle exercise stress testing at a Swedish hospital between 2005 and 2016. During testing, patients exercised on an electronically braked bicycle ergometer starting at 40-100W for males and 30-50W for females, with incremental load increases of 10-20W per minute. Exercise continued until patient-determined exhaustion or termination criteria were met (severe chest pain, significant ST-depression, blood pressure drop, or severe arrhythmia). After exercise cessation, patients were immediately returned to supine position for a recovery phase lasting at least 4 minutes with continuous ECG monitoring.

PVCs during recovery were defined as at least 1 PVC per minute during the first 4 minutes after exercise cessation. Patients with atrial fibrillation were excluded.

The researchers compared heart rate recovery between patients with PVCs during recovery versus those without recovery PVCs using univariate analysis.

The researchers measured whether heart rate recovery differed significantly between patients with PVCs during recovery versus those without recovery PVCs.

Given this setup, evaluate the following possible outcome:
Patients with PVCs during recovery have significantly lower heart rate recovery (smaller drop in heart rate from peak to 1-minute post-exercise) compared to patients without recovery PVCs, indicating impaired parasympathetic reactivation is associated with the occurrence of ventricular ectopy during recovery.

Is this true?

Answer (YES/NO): NO